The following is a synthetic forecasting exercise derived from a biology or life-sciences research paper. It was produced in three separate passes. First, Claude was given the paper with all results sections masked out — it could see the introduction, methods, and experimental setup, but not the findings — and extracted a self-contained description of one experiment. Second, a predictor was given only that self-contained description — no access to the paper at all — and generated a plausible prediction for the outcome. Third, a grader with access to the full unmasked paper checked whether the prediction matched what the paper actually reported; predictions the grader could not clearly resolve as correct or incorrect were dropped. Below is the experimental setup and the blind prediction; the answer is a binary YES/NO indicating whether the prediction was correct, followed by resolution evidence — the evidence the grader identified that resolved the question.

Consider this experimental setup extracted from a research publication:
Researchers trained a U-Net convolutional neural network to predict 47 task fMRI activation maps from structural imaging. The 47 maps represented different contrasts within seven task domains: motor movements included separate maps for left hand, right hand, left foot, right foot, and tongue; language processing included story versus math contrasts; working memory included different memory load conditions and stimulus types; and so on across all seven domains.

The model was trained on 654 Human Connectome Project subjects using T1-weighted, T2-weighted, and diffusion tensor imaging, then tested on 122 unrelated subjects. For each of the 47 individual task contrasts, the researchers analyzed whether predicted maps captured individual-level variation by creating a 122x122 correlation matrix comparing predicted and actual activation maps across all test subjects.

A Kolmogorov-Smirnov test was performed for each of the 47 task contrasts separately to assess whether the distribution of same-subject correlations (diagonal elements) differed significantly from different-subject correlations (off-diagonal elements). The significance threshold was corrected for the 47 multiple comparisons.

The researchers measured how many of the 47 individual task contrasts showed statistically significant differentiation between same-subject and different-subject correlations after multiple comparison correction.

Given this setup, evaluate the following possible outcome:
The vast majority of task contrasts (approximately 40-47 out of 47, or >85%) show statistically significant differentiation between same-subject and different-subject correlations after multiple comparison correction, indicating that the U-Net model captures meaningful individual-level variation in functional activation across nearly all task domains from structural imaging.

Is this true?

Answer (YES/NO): YES